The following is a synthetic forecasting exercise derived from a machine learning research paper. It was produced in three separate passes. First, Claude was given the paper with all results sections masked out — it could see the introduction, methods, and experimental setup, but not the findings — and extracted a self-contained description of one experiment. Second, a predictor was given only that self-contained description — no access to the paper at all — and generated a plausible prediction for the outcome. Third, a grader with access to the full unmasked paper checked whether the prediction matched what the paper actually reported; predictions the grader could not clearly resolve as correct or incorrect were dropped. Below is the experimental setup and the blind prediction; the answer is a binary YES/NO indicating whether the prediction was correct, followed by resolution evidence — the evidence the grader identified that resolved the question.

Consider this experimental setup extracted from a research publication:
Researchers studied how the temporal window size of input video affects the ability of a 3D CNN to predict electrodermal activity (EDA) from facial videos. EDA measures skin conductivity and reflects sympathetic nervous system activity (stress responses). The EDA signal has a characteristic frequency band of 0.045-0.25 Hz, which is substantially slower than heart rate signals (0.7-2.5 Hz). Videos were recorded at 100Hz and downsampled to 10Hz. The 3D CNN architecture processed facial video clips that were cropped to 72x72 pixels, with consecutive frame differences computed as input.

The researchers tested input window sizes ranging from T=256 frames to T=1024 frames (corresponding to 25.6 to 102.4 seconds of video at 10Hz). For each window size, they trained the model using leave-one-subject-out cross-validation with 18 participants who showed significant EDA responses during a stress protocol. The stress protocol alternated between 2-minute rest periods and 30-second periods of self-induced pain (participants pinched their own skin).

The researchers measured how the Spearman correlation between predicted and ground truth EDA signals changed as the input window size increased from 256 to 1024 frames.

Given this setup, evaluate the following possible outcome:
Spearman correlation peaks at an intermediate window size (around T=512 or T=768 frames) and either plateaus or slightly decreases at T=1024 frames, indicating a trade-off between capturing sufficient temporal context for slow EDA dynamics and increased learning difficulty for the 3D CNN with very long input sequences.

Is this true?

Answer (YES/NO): YES